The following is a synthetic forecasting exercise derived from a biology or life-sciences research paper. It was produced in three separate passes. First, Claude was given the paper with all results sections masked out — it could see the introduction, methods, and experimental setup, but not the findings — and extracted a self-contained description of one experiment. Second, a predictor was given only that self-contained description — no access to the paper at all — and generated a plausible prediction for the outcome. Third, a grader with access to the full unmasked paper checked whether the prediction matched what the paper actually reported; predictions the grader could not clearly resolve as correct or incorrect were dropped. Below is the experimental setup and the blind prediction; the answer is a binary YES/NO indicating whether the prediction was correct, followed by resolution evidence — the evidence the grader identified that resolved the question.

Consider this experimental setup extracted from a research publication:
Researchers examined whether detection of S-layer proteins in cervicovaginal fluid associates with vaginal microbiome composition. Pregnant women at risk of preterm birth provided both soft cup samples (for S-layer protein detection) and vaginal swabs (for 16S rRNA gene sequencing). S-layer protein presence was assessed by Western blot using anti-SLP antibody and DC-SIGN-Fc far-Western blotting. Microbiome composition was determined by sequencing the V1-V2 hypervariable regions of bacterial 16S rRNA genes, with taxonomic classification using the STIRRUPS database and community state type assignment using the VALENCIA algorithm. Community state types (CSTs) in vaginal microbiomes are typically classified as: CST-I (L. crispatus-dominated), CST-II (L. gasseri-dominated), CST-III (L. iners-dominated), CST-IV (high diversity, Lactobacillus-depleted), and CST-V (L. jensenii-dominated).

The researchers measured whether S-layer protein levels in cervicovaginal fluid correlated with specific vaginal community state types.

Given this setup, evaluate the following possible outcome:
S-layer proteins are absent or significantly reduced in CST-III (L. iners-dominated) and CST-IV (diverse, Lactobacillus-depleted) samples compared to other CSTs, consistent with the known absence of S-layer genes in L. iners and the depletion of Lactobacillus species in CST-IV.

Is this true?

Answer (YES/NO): YES